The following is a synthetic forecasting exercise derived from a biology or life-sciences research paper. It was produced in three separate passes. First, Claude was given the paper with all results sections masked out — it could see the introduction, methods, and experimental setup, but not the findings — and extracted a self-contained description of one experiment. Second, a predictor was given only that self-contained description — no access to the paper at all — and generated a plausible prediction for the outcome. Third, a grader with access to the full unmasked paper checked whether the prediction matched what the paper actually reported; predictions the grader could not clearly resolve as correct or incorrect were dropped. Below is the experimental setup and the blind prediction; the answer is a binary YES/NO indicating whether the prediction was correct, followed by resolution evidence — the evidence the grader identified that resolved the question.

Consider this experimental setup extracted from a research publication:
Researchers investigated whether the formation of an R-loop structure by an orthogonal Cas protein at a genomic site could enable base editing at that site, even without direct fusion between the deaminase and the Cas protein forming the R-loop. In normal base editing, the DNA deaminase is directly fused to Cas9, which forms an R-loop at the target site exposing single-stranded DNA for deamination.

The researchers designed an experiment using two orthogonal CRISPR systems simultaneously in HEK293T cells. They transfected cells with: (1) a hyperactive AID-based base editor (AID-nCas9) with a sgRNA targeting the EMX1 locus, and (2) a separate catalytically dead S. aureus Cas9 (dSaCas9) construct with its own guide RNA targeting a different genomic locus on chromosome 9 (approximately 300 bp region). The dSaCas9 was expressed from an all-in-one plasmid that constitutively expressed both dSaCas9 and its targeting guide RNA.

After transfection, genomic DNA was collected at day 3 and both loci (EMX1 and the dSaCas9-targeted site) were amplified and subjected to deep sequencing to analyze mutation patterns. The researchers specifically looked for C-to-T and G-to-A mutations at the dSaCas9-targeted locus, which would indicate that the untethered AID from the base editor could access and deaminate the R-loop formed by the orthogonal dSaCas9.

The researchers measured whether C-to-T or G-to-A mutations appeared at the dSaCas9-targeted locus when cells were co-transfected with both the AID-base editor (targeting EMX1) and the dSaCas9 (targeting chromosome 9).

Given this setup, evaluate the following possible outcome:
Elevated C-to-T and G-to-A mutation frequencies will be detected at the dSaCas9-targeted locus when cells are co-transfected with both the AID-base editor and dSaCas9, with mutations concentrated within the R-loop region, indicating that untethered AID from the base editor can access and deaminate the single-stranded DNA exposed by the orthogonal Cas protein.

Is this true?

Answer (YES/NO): NO